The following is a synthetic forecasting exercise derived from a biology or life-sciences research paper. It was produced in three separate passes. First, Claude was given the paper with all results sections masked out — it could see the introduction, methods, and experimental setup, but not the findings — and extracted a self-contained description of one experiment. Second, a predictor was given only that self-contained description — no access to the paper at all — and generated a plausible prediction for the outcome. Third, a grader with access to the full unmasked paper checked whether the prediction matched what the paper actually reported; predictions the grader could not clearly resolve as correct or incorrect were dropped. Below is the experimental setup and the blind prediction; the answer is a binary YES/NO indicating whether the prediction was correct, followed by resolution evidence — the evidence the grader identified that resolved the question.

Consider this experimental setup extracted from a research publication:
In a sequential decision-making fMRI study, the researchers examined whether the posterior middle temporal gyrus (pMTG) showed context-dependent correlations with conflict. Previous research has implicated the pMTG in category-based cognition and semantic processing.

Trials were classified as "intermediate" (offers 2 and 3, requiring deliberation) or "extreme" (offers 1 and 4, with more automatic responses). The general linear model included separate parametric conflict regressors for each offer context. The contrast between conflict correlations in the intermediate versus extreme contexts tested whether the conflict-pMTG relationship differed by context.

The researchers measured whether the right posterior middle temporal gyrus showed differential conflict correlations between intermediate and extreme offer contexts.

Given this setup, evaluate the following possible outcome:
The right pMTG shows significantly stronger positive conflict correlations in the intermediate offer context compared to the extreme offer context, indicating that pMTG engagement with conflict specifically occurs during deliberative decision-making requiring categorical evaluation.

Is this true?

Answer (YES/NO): YES